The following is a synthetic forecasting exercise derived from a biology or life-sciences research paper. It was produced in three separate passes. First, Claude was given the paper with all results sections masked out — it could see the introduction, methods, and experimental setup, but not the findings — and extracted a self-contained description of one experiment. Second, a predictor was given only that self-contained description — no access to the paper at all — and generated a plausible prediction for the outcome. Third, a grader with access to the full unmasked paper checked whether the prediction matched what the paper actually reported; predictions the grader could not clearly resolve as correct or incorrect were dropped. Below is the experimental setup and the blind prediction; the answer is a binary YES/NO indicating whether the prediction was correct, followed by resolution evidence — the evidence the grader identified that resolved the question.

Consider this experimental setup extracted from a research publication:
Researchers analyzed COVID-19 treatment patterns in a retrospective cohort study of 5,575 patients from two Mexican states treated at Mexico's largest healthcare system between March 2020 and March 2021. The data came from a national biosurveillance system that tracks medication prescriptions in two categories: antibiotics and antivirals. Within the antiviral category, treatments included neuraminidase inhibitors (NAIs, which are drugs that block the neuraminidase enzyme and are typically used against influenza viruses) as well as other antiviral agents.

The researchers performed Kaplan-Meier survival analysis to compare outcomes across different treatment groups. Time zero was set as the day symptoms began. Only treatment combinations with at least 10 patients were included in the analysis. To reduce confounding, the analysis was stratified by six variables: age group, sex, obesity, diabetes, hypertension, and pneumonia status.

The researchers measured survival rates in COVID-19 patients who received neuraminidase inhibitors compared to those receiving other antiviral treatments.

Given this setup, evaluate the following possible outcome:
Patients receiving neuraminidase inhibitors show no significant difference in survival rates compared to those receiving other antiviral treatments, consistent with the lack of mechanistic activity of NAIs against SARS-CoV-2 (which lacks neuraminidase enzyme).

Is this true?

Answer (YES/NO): NO